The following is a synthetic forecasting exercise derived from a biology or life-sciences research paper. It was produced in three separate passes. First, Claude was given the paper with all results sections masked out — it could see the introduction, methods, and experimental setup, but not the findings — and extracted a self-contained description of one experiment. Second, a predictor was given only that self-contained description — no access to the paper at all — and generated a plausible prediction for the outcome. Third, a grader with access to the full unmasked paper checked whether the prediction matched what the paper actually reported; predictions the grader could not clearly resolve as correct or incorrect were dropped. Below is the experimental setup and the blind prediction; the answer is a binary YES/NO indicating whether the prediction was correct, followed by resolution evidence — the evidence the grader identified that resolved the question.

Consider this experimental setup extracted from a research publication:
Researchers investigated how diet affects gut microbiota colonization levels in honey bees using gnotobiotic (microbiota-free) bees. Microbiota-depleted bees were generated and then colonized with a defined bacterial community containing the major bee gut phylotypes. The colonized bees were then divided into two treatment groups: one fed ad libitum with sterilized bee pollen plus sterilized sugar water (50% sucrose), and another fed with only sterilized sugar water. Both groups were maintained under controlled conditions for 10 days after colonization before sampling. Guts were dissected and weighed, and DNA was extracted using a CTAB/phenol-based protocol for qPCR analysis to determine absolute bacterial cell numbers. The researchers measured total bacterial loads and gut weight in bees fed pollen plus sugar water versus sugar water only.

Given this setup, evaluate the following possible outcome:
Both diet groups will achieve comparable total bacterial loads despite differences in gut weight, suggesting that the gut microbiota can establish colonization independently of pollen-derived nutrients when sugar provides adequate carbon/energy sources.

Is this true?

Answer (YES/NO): NO